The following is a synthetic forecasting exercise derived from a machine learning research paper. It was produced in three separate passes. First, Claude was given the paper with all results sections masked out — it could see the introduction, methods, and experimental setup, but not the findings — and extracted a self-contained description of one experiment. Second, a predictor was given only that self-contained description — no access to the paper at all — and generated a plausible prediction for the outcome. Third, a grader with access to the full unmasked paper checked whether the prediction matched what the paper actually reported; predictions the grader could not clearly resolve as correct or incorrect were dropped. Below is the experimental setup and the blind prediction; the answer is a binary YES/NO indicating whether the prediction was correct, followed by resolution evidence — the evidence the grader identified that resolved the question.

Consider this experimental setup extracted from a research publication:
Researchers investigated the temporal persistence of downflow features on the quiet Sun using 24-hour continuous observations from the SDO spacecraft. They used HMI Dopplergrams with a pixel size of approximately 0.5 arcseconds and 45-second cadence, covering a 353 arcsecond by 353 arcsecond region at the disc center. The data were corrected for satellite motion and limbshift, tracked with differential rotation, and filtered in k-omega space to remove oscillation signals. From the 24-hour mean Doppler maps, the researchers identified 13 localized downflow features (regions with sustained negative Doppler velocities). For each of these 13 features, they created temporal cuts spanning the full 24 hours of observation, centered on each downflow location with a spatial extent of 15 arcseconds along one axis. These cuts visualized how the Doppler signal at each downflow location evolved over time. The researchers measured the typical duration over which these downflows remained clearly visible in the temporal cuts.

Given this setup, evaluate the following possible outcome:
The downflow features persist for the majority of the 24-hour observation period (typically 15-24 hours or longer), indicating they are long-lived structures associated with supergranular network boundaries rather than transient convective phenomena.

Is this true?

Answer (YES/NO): NO